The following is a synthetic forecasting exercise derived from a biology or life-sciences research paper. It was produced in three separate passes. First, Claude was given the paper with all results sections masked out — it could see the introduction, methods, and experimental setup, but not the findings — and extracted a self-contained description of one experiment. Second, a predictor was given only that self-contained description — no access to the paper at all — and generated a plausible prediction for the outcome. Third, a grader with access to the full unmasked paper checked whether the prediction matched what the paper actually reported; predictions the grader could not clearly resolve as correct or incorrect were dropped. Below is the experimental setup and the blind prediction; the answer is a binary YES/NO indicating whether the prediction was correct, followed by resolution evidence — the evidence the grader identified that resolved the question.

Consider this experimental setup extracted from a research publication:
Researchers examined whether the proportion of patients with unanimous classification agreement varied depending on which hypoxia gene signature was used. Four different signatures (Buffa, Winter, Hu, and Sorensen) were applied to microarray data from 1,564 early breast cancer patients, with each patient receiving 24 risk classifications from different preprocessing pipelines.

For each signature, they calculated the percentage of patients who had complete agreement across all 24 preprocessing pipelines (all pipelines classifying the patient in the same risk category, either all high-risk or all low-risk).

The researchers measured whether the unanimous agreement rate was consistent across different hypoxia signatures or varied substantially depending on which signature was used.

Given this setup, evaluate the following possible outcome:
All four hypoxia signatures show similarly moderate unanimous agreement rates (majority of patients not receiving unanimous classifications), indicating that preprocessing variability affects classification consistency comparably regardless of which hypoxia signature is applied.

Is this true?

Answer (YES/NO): NO